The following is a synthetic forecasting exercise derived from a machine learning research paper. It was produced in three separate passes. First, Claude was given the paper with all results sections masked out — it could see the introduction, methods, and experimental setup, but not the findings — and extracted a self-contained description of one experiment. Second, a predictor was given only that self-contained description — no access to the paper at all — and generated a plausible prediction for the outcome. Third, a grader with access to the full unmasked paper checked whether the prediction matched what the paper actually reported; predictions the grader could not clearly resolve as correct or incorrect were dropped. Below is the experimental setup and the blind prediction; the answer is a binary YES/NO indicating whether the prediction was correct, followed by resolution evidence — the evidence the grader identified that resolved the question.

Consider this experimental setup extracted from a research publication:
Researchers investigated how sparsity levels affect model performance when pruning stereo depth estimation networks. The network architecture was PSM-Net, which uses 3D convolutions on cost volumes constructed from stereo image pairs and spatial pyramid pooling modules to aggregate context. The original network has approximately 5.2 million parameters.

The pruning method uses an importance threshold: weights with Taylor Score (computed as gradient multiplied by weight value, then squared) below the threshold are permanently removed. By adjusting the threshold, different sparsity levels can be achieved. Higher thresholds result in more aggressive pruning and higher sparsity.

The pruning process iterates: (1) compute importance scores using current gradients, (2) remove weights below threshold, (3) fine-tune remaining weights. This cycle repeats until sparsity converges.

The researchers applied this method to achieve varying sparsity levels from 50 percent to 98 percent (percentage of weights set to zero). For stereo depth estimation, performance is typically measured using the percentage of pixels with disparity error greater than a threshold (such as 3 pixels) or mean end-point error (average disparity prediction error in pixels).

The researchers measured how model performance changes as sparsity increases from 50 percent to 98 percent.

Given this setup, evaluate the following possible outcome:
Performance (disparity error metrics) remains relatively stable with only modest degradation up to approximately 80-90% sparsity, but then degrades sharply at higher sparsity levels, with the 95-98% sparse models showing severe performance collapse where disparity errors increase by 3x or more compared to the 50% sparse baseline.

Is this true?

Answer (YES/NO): NO